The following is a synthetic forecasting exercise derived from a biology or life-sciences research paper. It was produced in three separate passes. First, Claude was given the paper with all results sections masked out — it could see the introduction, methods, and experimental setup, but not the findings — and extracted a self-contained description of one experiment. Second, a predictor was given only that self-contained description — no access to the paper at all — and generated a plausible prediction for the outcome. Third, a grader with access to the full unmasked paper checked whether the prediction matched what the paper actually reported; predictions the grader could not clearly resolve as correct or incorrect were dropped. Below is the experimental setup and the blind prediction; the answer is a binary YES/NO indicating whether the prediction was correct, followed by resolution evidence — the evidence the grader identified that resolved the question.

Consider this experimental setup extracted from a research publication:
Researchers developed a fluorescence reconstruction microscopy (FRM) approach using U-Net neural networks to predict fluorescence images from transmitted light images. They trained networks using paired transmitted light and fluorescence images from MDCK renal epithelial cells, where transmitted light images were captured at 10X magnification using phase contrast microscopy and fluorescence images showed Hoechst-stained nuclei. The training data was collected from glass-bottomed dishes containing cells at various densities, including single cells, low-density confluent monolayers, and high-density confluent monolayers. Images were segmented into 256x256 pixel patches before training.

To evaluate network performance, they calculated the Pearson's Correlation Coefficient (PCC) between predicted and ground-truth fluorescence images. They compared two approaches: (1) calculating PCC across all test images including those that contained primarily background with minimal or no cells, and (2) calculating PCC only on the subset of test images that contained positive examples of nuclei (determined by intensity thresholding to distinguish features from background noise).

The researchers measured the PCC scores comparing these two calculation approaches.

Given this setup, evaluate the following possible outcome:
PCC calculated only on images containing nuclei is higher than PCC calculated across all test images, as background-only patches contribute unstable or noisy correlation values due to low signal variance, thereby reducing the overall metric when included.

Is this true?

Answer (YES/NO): YES